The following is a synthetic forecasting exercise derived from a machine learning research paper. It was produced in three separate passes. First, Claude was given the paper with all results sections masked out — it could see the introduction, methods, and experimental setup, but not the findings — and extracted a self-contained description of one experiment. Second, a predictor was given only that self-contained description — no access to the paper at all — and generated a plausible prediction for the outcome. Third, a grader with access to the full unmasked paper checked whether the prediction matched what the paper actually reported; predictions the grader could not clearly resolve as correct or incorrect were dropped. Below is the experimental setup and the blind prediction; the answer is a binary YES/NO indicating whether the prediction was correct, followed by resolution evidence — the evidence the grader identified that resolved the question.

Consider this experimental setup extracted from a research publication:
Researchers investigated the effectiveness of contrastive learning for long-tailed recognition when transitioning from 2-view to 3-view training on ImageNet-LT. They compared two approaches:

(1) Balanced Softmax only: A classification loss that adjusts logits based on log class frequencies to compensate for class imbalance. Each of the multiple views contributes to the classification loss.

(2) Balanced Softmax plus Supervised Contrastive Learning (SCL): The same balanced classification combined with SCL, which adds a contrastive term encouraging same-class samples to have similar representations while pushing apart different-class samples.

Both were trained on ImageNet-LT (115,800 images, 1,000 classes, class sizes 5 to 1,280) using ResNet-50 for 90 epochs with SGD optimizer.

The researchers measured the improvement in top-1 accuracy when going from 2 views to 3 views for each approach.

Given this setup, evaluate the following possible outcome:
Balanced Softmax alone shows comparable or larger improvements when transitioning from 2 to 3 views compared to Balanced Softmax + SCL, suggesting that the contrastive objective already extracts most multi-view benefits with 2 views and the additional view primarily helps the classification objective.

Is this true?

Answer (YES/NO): YES